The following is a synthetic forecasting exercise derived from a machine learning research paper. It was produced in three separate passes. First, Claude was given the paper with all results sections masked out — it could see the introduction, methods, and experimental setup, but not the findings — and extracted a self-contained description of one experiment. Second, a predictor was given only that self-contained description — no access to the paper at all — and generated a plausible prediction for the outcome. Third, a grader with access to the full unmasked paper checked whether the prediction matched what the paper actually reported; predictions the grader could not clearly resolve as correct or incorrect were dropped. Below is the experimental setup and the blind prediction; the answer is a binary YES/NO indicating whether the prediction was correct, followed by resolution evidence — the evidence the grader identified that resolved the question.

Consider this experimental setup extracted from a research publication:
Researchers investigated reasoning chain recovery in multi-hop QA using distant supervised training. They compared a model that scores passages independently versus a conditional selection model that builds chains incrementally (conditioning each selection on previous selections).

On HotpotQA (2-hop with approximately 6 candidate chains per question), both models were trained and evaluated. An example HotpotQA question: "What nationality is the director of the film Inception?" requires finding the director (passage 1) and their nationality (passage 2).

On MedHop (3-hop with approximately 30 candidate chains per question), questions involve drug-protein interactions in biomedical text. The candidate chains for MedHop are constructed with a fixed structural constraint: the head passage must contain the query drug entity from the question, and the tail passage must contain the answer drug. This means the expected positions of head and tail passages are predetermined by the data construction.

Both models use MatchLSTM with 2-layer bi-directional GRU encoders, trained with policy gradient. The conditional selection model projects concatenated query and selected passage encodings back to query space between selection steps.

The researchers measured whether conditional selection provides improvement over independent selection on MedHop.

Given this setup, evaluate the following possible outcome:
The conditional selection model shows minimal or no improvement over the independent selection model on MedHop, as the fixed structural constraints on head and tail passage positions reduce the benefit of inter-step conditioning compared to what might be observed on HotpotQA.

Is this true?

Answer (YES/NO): YES